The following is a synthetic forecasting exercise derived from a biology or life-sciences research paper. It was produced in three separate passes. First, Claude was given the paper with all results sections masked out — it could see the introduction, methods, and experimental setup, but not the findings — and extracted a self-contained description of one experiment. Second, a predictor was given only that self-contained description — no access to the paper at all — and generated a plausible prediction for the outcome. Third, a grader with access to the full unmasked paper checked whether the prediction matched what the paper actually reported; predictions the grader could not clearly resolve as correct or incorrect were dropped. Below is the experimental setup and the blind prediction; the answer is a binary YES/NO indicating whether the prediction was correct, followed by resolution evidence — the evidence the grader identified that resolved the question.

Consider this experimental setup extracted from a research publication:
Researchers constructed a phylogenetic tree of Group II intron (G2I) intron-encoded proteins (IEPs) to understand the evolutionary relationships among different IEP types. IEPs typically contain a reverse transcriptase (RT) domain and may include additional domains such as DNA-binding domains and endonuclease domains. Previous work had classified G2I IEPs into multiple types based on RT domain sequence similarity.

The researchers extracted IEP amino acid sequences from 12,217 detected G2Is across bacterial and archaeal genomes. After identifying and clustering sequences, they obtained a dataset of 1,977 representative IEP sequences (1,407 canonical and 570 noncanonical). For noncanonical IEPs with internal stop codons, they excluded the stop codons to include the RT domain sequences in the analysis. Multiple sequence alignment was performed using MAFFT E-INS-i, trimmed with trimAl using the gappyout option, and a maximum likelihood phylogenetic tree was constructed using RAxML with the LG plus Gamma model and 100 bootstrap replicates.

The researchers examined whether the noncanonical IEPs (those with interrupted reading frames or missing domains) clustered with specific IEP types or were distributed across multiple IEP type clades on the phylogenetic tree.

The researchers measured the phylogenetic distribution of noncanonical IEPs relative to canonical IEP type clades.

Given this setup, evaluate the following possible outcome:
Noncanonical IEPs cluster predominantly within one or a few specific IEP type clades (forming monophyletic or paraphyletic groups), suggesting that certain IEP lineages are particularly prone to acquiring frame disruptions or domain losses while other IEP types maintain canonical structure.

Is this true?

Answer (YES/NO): NO